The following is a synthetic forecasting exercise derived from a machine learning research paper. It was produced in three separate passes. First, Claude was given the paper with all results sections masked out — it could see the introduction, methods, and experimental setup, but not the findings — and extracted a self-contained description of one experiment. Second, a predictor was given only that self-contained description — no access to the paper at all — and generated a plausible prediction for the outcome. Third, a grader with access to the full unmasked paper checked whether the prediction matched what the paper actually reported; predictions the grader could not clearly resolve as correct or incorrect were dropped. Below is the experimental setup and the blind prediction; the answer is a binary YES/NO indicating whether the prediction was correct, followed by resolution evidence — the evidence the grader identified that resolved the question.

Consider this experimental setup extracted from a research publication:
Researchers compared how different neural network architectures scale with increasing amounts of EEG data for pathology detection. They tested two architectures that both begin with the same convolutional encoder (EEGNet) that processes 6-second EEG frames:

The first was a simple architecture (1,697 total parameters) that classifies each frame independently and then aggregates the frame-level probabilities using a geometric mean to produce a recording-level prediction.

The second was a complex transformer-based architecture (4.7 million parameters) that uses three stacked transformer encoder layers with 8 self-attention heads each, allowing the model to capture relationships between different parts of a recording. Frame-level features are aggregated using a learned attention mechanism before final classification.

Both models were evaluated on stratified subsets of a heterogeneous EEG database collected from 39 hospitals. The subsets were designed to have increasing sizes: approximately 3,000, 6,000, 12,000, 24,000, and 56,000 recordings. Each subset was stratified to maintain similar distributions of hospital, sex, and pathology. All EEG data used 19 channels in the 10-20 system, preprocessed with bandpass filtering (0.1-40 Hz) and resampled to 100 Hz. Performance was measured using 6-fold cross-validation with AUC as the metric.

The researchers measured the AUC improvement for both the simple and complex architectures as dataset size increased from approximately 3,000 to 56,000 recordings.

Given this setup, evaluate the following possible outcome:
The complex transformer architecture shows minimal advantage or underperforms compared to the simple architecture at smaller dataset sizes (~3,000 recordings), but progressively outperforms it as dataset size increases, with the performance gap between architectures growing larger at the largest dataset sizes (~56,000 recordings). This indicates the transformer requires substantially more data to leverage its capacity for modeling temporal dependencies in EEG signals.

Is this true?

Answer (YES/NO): YES